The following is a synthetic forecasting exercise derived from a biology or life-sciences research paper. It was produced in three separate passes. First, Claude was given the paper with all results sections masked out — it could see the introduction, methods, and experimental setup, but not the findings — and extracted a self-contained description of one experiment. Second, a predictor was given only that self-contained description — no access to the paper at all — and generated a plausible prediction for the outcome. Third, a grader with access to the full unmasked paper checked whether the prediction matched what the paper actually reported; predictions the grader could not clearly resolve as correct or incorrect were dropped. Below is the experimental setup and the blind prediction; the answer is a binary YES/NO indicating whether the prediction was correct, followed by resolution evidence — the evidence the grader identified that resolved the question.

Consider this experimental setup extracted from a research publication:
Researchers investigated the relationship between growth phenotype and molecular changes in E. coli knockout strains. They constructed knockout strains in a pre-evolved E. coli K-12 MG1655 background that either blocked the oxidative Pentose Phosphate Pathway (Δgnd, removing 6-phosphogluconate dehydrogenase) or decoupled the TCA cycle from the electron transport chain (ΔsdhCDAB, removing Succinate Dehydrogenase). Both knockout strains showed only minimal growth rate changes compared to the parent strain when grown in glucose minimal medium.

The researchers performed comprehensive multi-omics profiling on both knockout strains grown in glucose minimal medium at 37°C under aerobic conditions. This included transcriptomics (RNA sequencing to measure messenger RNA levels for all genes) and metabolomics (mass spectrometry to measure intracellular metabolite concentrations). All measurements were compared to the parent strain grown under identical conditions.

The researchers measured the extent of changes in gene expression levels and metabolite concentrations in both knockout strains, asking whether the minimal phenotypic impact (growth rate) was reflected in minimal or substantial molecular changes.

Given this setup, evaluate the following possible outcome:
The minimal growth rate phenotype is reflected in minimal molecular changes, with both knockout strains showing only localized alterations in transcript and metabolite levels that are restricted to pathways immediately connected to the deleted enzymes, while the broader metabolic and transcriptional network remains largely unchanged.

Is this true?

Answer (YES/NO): NO